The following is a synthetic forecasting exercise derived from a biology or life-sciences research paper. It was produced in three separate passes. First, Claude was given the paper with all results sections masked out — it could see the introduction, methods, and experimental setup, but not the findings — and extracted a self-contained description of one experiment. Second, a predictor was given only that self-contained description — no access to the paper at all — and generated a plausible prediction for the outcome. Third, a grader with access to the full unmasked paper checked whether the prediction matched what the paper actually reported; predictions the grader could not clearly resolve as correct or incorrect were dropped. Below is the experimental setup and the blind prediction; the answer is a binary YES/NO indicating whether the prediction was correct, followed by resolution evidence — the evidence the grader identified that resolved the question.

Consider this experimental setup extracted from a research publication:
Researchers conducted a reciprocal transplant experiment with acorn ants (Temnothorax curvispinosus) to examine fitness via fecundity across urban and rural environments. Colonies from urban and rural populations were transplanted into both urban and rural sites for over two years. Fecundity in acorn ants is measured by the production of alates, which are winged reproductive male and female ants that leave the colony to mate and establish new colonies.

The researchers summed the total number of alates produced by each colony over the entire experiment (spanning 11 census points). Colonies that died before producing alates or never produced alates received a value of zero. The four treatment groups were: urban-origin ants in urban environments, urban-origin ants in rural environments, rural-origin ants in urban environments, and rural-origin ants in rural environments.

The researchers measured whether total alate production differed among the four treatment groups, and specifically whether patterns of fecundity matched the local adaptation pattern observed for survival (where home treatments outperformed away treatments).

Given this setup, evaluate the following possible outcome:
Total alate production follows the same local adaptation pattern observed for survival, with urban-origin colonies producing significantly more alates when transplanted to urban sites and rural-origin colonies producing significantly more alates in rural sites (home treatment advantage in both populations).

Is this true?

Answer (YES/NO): NO